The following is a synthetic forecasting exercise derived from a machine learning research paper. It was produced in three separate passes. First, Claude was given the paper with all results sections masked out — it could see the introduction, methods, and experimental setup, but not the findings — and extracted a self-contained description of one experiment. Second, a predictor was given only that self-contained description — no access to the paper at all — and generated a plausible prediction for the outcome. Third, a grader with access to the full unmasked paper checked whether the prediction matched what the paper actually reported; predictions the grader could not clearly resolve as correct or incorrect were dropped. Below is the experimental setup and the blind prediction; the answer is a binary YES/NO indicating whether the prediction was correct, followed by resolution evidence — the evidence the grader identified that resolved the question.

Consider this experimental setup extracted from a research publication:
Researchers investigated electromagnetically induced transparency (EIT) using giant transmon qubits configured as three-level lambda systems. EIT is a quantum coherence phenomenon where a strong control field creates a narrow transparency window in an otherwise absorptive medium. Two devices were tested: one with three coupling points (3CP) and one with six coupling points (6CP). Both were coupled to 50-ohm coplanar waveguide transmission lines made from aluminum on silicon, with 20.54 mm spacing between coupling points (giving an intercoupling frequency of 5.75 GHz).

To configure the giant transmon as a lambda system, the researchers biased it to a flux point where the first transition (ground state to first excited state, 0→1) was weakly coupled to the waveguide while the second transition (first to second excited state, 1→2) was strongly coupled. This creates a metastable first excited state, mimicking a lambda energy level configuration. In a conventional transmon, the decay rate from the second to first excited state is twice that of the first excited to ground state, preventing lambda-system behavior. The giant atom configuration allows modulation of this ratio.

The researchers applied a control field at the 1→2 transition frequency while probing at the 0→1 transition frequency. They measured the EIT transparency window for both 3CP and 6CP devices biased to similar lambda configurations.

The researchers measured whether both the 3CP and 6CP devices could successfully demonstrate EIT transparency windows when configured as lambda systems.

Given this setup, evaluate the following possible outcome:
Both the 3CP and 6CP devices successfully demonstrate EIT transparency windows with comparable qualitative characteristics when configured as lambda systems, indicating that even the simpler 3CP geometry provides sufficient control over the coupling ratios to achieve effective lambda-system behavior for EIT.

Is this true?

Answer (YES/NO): YES